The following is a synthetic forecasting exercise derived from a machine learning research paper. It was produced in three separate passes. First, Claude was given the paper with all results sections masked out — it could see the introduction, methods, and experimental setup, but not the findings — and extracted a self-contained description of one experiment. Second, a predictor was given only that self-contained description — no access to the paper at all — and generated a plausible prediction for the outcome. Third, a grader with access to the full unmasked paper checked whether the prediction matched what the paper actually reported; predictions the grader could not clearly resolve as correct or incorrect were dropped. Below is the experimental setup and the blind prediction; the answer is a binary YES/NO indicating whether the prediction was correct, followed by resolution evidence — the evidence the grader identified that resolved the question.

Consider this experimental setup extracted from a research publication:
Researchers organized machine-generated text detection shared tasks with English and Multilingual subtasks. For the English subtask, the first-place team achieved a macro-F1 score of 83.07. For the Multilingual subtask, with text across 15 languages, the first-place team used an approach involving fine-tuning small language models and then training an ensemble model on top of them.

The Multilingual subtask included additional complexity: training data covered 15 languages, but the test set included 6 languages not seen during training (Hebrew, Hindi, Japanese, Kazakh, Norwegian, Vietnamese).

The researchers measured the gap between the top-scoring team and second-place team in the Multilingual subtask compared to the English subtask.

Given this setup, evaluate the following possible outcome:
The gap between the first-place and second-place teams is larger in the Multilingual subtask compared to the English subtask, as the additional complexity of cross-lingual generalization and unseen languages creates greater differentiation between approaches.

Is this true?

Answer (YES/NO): YES